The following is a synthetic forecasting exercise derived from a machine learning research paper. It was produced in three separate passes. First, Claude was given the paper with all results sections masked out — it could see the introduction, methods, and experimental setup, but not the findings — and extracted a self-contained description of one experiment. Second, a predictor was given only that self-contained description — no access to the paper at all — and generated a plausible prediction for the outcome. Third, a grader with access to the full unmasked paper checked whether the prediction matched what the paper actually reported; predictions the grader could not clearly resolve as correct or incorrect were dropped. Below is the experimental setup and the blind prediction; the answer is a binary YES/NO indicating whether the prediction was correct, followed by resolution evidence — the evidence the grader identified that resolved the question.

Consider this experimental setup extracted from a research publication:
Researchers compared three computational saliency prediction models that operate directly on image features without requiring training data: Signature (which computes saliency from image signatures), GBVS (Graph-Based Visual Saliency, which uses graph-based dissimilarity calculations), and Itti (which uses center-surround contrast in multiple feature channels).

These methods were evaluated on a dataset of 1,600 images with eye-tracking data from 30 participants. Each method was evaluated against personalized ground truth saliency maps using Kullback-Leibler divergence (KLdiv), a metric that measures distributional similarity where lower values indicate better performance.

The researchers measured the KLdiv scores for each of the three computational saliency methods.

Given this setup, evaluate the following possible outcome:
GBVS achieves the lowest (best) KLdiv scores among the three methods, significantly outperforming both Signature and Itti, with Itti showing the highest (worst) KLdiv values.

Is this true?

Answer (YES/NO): YES